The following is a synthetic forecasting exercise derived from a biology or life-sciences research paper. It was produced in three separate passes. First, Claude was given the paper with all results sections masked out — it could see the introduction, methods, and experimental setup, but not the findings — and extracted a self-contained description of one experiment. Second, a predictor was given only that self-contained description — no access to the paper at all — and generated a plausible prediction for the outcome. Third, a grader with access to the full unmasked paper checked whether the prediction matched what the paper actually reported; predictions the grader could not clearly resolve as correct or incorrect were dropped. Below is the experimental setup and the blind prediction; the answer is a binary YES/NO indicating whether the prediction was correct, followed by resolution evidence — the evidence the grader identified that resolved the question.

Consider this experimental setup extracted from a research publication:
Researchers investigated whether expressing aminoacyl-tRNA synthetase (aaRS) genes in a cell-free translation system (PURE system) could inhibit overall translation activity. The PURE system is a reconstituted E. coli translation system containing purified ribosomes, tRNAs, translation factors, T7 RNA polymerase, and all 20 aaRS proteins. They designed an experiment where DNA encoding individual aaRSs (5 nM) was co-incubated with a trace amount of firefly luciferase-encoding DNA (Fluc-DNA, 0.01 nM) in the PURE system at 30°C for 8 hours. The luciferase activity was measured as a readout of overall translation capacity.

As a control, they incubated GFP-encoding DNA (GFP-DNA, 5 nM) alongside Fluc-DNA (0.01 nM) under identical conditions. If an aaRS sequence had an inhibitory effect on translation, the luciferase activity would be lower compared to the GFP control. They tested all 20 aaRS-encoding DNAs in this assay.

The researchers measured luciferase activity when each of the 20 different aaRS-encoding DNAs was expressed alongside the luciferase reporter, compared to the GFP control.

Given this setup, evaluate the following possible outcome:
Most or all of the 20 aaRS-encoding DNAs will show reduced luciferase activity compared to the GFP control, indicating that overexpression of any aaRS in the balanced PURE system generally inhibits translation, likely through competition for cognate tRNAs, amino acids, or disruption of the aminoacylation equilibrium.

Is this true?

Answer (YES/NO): NO